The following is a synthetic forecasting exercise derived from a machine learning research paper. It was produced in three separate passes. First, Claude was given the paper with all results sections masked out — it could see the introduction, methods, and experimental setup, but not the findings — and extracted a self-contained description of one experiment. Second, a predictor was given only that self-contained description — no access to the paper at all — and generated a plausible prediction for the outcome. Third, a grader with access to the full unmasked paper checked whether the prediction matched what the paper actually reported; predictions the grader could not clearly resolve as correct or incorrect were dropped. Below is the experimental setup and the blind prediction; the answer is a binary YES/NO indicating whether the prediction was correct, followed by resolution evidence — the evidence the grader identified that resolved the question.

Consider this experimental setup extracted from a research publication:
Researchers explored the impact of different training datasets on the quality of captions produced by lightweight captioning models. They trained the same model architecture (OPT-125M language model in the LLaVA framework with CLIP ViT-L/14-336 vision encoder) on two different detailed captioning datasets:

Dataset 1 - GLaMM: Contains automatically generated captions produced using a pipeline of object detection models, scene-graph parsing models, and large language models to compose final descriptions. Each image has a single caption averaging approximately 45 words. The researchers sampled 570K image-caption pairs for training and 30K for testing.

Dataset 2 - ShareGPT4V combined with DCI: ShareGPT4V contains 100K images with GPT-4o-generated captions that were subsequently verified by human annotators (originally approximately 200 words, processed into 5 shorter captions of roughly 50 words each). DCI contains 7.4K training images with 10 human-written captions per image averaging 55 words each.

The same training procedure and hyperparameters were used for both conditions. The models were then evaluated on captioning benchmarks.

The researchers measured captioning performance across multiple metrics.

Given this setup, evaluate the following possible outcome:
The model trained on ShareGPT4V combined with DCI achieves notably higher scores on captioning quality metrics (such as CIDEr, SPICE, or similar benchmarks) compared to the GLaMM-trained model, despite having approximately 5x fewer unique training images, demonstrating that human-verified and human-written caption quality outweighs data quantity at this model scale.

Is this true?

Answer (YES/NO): YES